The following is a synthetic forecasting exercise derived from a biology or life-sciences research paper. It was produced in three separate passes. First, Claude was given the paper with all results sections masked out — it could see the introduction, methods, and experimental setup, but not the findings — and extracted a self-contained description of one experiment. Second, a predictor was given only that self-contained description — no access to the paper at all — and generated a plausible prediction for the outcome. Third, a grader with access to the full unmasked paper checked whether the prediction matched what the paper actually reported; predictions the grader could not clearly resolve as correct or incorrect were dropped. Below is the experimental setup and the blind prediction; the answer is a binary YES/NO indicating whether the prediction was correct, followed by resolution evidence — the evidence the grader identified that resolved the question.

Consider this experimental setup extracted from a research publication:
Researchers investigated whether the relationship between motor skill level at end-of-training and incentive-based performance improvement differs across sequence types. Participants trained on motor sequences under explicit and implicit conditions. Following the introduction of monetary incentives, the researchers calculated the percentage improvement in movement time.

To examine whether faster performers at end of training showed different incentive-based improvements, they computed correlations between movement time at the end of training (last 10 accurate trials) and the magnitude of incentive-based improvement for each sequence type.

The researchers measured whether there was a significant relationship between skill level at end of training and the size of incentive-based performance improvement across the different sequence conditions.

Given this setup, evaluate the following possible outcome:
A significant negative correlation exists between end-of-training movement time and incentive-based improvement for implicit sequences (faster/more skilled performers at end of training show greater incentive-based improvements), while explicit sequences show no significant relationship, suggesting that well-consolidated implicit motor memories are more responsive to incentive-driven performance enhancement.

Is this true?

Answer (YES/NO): NO